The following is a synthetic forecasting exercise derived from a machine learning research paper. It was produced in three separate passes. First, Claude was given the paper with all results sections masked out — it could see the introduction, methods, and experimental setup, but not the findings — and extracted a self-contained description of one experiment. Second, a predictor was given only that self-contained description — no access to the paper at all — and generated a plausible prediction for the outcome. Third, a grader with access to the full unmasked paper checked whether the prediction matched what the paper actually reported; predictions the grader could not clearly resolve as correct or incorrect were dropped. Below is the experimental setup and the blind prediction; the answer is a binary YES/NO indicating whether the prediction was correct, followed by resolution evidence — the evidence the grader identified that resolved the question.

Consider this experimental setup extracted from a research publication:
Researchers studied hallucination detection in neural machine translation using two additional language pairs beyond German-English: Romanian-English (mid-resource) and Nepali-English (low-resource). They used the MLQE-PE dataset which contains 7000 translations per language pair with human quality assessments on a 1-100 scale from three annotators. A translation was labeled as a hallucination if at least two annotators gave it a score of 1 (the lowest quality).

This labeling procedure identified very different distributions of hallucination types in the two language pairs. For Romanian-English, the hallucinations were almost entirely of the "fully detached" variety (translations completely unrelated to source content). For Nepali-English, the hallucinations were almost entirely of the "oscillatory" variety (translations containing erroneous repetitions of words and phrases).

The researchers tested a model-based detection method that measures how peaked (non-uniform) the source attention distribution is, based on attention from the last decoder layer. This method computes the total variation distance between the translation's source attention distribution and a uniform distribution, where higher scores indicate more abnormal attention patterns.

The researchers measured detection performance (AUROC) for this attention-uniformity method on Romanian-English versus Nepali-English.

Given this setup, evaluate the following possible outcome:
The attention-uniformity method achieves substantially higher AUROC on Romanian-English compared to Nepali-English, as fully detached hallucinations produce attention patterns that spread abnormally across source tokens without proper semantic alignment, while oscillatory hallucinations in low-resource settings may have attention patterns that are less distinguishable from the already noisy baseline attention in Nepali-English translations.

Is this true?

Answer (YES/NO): YES